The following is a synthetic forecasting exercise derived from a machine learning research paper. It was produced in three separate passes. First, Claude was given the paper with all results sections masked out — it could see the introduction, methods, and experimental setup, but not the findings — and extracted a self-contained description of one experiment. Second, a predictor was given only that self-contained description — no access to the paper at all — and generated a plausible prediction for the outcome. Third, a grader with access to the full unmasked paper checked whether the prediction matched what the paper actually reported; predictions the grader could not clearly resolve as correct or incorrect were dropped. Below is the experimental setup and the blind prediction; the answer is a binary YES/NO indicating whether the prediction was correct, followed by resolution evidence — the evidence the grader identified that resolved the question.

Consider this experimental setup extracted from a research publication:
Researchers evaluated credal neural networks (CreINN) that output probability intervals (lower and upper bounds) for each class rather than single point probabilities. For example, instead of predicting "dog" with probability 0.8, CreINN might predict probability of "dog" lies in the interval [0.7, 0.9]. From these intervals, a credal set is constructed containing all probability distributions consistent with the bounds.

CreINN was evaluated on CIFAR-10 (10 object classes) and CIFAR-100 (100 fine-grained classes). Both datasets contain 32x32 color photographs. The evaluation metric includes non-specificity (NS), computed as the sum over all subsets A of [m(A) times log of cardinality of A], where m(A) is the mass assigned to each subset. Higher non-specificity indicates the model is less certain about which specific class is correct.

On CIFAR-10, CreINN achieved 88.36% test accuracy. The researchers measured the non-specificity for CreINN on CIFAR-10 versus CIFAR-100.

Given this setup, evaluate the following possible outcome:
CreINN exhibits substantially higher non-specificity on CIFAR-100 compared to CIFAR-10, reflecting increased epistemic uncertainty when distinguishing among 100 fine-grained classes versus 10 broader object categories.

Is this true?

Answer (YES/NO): YES